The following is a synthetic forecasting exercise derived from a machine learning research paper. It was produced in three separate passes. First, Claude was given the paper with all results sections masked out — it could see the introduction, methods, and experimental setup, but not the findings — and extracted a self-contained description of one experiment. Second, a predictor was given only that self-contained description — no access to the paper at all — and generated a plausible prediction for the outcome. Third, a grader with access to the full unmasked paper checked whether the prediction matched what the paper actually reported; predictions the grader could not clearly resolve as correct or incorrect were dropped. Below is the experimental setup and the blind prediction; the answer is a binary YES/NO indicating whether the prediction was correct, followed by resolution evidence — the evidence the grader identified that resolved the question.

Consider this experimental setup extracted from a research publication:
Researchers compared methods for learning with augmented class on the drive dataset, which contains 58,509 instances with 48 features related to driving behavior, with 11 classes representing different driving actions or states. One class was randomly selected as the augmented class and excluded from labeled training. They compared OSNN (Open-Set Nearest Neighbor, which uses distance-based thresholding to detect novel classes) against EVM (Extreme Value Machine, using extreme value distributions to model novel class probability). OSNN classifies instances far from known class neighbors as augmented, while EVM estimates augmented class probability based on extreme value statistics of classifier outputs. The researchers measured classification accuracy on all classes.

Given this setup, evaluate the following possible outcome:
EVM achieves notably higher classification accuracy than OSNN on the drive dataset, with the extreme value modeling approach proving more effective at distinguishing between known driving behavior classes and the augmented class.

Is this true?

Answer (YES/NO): YES